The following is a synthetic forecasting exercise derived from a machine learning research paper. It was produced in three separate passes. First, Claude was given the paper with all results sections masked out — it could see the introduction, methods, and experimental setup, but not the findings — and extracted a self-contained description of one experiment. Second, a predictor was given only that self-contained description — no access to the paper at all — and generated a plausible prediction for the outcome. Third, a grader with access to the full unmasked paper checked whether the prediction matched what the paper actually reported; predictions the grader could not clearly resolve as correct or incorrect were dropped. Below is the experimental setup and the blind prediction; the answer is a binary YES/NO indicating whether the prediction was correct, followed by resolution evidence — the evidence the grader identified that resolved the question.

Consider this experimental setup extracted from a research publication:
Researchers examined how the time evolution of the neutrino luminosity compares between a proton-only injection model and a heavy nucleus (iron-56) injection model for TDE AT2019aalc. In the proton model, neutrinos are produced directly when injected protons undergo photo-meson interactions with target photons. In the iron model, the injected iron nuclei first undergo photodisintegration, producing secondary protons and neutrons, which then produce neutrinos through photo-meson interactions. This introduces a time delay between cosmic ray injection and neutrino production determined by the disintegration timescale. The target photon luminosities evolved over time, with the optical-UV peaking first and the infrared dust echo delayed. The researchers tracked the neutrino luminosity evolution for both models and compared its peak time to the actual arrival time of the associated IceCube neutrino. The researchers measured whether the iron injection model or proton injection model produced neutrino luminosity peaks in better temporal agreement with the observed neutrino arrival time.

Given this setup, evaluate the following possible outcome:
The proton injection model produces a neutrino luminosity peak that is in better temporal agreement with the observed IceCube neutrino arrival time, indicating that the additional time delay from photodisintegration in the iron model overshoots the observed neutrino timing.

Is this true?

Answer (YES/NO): NO